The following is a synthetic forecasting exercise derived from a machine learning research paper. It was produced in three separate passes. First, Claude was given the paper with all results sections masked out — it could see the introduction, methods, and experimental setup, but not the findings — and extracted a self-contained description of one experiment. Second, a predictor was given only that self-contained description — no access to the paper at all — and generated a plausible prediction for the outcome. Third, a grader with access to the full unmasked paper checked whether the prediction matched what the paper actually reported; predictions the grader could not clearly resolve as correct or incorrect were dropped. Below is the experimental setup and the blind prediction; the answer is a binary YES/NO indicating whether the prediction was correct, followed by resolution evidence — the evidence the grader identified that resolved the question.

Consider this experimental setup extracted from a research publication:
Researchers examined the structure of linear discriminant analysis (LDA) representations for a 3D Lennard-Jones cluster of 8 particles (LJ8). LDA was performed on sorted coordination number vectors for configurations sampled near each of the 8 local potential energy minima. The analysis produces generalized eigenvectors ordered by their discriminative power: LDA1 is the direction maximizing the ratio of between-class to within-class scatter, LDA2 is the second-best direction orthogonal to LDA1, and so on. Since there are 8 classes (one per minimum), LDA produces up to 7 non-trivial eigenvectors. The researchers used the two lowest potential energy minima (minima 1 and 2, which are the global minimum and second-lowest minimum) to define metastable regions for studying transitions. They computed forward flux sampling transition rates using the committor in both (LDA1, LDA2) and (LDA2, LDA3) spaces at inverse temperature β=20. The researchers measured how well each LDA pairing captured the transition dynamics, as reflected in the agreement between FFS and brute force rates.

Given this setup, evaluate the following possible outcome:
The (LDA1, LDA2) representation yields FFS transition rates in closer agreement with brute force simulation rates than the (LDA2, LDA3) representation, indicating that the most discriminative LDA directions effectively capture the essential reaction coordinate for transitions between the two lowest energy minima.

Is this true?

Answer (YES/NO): NO